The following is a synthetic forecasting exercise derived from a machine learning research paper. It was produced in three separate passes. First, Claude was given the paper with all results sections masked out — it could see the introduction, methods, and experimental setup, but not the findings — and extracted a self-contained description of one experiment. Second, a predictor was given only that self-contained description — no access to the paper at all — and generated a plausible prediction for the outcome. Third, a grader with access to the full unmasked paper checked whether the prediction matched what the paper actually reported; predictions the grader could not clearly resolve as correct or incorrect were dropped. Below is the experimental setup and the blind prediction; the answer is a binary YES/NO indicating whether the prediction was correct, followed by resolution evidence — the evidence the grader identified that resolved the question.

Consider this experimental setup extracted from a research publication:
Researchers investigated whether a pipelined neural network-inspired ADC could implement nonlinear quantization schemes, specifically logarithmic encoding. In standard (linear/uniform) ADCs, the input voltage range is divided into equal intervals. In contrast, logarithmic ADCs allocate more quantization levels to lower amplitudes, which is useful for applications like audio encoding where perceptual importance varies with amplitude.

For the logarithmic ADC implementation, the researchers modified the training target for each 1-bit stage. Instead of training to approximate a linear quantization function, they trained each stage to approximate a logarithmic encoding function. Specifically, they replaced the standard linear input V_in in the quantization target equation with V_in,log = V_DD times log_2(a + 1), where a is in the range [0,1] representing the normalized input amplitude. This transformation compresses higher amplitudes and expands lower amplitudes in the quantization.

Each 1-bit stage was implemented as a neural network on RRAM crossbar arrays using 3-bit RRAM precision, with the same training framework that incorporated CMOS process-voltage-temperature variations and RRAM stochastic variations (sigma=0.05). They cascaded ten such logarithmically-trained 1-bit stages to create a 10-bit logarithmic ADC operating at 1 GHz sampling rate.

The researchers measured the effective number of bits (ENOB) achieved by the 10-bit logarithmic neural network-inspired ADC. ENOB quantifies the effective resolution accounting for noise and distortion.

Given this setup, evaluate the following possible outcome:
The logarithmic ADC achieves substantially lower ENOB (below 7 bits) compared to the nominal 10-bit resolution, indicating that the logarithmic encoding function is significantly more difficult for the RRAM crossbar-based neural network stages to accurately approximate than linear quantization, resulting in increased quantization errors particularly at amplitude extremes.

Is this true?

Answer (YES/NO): NO